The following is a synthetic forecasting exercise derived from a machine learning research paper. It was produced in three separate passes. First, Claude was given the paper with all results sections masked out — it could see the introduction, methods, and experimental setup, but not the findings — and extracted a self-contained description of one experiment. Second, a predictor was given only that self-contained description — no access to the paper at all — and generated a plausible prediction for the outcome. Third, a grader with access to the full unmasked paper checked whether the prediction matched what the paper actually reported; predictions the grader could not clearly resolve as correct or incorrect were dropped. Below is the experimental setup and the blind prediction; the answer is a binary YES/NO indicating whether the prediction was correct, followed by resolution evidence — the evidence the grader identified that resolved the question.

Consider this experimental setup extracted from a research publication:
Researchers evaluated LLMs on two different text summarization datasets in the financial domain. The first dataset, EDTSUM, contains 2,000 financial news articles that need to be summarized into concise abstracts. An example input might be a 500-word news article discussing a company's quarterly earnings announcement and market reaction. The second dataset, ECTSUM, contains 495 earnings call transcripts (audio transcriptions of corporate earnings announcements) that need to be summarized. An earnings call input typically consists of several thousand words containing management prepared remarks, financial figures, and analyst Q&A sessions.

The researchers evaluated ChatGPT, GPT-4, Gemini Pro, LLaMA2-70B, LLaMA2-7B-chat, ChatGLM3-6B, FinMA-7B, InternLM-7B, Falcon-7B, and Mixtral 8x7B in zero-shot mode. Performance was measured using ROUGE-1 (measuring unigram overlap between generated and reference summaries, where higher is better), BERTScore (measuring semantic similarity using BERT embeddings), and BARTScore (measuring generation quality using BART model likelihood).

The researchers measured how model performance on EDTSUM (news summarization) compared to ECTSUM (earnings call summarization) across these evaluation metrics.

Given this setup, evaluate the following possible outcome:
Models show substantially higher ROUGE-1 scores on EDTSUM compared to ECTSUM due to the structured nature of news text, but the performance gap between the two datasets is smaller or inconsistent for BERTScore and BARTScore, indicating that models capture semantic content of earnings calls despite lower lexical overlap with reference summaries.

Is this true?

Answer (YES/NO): NO